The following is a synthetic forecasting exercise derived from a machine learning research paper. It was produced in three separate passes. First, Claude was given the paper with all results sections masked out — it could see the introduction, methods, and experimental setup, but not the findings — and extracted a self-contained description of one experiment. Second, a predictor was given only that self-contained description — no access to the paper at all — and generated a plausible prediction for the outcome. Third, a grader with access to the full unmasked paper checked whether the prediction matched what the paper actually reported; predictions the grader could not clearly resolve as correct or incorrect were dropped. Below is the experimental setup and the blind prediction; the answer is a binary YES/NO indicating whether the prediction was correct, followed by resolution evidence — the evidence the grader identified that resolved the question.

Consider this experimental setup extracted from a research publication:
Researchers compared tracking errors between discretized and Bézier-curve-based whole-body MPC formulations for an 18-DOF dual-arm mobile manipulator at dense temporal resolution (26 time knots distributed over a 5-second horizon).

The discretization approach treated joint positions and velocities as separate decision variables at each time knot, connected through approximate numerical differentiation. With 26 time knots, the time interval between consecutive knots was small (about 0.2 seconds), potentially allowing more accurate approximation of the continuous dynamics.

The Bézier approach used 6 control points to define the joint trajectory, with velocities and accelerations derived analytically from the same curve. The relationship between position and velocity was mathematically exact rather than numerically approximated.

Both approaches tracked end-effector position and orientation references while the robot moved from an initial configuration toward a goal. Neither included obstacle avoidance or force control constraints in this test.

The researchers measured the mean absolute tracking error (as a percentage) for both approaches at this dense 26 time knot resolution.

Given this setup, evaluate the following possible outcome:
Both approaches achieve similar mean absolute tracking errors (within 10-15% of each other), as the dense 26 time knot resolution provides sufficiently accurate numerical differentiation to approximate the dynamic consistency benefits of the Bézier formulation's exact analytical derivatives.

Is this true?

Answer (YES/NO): NO